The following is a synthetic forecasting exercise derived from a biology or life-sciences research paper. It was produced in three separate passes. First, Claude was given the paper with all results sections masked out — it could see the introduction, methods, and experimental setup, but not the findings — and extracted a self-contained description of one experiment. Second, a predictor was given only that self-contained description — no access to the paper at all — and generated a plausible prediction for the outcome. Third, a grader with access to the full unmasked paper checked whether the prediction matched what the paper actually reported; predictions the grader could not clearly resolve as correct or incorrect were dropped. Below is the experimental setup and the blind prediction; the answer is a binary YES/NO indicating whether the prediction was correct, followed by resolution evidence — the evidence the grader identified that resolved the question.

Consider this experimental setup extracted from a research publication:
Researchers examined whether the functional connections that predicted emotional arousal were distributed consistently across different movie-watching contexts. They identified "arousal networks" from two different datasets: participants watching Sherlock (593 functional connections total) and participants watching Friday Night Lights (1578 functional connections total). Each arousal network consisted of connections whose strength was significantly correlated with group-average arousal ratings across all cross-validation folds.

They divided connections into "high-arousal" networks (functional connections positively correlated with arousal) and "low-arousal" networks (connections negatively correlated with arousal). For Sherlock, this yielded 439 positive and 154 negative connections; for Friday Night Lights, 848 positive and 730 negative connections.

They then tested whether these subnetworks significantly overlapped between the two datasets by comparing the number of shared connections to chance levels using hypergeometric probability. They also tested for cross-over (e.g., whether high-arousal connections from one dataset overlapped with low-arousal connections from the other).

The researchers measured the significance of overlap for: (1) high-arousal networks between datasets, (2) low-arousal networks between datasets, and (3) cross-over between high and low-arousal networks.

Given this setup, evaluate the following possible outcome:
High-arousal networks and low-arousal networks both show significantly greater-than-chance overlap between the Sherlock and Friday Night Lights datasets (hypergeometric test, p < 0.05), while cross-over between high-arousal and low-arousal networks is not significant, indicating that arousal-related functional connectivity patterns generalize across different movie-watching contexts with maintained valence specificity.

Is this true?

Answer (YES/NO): YES